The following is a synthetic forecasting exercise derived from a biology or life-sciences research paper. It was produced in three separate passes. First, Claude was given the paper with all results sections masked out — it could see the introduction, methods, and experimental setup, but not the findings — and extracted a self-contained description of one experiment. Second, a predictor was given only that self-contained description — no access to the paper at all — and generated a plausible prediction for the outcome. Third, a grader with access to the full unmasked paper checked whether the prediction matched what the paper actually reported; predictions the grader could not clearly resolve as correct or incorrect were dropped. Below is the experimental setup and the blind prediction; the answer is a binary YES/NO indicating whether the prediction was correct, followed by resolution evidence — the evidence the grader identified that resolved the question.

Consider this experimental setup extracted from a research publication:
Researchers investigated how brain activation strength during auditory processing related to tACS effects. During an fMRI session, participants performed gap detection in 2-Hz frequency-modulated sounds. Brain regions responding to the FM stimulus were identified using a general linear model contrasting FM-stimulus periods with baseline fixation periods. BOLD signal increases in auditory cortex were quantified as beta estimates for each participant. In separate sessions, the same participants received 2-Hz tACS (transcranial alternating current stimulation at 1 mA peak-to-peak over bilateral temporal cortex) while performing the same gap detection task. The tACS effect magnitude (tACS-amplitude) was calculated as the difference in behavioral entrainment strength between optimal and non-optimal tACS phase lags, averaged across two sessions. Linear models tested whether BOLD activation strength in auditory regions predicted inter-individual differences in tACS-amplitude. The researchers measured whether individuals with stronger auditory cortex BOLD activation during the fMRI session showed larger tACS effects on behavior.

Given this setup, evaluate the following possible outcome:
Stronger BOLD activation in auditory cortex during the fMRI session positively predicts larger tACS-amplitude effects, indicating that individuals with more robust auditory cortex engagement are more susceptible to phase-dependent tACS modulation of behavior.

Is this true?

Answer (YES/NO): NO